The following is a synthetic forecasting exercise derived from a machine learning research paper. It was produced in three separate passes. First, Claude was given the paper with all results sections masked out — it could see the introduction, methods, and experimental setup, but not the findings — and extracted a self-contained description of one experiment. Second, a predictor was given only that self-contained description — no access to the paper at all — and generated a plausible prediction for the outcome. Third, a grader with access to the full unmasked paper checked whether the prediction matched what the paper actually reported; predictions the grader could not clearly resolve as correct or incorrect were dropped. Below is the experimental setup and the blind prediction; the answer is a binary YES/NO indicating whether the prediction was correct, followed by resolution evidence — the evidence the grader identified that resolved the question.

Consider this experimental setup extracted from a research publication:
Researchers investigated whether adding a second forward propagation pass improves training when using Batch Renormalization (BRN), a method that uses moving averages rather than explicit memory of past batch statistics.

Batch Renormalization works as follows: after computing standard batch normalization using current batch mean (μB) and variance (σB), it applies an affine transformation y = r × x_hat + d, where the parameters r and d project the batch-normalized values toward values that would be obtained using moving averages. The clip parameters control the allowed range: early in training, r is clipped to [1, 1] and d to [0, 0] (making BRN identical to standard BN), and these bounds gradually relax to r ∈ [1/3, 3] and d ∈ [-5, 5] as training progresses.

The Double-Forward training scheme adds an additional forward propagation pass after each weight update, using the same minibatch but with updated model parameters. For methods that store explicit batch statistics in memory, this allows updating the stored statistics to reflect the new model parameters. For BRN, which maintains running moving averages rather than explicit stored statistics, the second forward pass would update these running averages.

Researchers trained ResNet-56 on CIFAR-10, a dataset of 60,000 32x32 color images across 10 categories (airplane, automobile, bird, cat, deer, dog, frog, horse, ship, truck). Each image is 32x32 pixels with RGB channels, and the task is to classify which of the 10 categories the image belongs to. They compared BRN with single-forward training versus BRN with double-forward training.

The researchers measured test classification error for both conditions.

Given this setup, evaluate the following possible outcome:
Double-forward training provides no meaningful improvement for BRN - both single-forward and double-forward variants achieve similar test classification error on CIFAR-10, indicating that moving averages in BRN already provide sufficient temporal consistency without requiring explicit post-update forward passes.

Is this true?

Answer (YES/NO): NO